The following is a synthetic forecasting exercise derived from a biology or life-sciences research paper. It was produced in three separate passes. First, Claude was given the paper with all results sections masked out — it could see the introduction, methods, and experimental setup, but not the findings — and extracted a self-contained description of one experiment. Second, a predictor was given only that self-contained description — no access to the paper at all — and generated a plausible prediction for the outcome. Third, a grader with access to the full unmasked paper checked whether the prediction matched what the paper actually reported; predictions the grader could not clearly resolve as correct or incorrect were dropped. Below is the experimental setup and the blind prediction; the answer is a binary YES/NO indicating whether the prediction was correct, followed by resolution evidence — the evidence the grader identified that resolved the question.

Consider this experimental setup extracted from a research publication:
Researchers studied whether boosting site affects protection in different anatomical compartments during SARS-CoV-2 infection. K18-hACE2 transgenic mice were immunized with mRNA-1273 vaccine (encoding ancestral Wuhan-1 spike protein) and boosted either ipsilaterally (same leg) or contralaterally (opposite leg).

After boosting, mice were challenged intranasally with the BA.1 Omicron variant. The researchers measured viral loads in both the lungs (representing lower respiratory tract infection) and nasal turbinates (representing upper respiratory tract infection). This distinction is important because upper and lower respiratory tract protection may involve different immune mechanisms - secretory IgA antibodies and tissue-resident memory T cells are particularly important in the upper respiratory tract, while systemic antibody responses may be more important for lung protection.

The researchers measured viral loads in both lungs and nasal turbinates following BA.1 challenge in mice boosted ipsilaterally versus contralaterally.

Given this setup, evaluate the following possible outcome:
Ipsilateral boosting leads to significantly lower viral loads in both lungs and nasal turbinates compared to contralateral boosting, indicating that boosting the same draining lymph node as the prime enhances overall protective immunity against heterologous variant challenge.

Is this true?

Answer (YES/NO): NO